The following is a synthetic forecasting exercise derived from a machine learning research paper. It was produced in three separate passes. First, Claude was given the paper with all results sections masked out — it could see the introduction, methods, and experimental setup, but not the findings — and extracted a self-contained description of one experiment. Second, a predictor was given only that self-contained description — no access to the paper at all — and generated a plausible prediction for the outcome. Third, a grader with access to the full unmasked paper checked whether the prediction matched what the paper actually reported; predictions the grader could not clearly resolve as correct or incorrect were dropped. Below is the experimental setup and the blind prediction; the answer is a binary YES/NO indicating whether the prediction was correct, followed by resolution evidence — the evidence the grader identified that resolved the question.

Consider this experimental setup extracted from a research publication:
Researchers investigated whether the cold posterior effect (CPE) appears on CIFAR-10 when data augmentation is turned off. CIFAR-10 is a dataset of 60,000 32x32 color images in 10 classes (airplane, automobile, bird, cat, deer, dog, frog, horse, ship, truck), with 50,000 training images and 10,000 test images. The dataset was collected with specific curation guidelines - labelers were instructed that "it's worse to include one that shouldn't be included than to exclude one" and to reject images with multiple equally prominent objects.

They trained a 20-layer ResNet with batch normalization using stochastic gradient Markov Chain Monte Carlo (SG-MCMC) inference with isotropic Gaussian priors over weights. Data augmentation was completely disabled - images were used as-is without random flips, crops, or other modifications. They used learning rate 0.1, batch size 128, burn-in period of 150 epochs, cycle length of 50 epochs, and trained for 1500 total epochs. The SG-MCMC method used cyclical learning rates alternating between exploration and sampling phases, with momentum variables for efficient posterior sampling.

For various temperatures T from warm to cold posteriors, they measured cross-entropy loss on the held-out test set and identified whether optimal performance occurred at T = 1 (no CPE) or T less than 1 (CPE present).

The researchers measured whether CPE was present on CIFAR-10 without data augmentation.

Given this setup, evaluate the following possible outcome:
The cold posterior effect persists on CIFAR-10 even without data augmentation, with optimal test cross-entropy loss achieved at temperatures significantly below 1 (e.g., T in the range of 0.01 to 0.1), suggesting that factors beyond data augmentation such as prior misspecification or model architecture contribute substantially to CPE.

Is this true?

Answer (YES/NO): NO